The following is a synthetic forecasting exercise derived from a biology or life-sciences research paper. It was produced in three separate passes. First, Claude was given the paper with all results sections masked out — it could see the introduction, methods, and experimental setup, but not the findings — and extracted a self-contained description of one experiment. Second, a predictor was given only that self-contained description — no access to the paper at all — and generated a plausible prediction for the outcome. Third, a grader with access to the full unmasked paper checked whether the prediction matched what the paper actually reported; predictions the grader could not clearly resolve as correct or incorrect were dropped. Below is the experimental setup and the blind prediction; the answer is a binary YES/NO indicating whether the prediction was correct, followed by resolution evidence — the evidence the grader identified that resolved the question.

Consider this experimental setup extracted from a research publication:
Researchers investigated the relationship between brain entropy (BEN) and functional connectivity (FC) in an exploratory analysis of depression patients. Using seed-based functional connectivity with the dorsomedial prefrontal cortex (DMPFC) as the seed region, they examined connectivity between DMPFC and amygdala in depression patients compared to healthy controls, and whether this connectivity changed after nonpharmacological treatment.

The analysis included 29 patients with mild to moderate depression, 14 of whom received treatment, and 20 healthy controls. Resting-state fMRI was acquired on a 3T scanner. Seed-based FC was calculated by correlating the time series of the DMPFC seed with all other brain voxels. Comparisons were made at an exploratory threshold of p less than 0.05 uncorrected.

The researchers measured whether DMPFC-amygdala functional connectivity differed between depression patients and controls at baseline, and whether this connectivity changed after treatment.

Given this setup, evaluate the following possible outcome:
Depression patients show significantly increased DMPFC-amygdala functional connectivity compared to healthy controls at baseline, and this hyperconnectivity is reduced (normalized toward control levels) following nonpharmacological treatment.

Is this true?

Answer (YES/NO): NO